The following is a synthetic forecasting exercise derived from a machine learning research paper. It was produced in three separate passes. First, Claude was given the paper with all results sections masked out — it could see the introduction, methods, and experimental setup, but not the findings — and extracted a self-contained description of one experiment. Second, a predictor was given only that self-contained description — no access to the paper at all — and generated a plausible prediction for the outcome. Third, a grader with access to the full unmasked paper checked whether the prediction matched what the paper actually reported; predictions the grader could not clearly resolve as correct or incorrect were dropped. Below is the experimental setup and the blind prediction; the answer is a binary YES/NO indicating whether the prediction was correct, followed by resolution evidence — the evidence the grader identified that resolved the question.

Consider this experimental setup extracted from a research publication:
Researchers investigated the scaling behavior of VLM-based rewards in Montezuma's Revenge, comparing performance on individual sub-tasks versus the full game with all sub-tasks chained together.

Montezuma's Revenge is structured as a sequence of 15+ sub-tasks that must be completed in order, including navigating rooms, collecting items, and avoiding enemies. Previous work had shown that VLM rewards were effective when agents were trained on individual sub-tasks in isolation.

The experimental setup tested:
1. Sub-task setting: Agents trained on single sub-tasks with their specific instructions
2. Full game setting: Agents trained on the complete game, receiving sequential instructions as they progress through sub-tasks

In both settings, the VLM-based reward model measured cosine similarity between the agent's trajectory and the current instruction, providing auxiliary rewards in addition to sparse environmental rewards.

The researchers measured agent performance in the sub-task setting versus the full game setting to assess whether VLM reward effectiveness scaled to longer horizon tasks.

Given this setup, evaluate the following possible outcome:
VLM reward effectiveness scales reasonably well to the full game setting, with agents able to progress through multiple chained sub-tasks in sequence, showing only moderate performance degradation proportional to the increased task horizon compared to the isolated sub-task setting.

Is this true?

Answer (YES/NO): NO